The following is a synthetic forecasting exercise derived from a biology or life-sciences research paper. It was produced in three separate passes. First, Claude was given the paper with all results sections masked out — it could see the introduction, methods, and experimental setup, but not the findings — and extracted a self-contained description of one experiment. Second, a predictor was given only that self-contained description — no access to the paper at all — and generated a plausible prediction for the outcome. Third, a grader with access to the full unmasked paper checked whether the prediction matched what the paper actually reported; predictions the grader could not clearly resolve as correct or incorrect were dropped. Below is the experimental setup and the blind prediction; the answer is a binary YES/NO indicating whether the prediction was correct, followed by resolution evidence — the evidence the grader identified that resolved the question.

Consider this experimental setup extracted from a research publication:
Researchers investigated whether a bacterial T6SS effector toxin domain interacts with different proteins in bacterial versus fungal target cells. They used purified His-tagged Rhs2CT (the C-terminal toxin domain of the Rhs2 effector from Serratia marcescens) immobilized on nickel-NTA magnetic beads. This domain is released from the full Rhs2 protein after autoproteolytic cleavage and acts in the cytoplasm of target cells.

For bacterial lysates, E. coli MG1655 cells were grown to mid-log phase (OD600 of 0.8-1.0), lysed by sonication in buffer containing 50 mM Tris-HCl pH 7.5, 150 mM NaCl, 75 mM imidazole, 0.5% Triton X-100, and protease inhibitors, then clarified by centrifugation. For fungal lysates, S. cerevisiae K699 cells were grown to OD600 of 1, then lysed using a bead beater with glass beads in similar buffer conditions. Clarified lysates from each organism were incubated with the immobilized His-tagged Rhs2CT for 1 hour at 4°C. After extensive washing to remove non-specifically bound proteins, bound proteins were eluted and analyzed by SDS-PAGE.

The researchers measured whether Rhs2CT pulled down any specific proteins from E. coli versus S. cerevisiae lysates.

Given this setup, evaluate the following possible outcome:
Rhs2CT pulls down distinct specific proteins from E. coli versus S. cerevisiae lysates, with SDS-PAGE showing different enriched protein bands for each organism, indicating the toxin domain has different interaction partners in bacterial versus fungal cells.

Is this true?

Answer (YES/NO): NO